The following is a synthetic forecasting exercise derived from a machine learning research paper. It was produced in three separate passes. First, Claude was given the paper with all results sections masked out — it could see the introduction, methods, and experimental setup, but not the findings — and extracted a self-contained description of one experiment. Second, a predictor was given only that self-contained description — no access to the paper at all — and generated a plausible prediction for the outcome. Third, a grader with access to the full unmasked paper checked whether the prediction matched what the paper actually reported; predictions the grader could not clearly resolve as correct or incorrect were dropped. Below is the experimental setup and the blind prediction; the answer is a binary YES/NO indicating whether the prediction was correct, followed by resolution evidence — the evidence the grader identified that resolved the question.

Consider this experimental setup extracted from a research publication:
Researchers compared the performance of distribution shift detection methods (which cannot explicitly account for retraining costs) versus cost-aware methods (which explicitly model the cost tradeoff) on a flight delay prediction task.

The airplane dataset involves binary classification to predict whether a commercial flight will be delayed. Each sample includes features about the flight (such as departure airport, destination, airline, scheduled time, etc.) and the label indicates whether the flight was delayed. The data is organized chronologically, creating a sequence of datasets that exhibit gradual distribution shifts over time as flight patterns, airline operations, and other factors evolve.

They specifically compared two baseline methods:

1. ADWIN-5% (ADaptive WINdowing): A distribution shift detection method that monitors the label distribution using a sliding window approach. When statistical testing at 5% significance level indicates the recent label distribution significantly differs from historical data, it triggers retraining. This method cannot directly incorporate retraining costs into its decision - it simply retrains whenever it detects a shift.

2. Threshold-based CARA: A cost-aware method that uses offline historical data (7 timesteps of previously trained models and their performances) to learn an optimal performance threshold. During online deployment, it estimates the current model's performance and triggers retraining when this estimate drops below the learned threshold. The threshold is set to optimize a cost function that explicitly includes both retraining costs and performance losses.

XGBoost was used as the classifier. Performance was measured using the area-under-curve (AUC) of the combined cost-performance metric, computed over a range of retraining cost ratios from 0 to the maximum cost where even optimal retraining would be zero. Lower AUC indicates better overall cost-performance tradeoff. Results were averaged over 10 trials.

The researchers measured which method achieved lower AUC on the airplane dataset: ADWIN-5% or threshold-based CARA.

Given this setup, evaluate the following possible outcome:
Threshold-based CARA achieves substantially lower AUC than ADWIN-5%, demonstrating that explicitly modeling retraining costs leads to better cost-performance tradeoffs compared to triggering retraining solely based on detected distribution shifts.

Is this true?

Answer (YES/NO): YES